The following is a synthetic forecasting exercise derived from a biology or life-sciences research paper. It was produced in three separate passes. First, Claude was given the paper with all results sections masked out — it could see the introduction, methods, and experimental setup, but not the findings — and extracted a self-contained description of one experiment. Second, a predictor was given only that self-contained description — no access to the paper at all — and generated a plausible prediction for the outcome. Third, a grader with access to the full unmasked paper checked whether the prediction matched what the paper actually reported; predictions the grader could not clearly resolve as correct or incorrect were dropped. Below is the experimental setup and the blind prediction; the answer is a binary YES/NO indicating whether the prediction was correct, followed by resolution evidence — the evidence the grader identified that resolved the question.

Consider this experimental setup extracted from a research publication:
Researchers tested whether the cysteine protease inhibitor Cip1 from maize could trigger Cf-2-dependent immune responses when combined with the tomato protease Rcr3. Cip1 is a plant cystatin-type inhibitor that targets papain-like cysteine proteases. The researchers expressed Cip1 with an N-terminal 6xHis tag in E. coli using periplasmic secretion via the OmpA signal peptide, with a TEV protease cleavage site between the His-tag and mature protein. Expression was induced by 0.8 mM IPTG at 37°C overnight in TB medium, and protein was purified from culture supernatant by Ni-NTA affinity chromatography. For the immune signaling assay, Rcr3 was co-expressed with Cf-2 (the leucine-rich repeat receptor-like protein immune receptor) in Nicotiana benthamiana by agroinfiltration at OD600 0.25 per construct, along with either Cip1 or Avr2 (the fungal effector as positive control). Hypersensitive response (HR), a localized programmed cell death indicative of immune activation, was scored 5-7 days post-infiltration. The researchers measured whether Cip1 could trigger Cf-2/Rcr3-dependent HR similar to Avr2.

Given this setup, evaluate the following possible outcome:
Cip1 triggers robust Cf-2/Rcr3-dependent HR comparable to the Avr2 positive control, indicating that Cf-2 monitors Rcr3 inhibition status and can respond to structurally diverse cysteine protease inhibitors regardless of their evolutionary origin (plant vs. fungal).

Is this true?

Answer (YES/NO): NO